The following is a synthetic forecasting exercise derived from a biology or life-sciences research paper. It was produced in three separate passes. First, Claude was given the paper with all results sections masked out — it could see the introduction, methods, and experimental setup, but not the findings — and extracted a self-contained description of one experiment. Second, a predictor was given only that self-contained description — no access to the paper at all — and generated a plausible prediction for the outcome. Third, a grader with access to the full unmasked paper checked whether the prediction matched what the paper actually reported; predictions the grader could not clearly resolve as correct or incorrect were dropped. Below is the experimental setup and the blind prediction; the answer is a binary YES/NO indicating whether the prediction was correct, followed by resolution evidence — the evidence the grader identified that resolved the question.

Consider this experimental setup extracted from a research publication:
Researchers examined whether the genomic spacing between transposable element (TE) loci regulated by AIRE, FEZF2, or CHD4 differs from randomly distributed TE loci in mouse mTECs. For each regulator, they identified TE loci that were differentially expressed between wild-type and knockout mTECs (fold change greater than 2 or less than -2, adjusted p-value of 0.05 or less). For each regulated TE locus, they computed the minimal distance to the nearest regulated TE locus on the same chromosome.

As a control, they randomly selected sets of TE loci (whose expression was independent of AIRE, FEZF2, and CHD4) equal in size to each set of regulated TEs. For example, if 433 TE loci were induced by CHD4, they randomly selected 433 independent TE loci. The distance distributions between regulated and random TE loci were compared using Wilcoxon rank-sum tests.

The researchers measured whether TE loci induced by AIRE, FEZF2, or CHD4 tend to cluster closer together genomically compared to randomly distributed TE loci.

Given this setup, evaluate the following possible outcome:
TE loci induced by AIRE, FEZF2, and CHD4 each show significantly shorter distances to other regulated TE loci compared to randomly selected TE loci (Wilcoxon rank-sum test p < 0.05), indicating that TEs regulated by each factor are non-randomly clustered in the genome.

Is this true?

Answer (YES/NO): YES